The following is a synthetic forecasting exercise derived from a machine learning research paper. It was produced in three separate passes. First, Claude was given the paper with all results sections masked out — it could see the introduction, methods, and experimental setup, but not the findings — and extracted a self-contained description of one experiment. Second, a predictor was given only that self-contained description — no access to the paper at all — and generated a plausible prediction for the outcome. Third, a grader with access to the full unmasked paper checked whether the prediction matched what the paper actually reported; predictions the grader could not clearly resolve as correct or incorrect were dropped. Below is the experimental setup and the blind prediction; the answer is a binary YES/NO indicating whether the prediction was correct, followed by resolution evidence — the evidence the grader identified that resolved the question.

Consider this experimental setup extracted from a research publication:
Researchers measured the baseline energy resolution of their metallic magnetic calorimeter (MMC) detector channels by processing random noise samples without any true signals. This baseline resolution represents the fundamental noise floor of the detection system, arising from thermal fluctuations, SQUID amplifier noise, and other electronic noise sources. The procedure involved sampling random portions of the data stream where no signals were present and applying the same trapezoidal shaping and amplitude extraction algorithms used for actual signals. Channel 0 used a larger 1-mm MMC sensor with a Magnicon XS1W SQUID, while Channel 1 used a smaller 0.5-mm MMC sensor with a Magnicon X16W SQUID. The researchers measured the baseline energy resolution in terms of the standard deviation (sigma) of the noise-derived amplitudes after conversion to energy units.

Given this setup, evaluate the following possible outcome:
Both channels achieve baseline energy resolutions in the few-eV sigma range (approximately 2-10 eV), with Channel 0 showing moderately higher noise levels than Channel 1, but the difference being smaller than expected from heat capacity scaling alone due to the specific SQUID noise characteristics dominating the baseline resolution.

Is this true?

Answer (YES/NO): NO